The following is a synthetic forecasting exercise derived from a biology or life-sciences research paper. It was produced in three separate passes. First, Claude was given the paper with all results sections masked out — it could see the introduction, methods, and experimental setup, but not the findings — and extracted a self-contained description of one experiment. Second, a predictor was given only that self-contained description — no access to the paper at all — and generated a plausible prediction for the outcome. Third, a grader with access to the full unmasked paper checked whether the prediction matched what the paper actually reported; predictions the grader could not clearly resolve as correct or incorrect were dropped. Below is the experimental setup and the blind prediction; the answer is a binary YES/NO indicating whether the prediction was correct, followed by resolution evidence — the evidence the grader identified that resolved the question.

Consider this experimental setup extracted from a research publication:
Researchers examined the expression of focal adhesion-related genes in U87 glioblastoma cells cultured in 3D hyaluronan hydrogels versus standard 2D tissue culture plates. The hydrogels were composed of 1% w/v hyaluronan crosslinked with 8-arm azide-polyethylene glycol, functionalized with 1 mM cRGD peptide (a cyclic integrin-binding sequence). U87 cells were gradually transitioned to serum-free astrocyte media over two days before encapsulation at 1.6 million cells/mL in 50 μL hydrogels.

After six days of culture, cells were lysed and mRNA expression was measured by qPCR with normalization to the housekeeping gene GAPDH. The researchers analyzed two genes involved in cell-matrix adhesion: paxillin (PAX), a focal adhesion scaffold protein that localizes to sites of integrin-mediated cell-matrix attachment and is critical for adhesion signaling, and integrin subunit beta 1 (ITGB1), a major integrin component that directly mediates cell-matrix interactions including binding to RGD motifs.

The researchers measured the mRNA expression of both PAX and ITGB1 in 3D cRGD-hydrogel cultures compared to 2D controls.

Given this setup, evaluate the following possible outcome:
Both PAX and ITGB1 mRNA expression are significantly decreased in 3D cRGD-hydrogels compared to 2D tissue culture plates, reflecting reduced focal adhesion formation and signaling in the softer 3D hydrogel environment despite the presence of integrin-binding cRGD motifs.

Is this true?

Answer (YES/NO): NO